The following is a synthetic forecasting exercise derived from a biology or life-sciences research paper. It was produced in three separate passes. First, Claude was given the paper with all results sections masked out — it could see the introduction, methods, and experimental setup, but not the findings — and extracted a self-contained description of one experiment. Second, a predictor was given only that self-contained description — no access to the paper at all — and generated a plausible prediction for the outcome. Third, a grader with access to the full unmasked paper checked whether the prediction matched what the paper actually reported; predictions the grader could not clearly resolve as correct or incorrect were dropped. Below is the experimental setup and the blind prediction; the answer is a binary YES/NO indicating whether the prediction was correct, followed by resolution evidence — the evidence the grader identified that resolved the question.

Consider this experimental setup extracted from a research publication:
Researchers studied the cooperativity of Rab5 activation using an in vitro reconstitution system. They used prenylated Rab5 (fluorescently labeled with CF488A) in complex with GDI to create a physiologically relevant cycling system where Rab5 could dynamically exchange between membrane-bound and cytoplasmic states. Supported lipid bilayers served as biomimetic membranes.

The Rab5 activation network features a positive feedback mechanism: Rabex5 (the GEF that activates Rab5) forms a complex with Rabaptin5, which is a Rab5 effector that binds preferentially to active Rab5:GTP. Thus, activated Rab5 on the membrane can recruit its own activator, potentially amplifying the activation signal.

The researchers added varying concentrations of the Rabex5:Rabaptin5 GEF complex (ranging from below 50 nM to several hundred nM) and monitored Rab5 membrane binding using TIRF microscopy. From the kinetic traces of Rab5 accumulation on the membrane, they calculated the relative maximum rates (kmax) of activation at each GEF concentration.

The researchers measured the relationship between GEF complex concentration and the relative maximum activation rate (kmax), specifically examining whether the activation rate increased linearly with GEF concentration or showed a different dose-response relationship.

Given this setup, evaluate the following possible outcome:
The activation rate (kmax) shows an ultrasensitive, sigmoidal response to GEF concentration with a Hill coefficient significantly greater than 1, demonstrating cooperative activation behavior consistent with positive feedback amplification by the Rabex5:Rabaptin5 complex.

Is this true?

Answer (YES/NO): YES